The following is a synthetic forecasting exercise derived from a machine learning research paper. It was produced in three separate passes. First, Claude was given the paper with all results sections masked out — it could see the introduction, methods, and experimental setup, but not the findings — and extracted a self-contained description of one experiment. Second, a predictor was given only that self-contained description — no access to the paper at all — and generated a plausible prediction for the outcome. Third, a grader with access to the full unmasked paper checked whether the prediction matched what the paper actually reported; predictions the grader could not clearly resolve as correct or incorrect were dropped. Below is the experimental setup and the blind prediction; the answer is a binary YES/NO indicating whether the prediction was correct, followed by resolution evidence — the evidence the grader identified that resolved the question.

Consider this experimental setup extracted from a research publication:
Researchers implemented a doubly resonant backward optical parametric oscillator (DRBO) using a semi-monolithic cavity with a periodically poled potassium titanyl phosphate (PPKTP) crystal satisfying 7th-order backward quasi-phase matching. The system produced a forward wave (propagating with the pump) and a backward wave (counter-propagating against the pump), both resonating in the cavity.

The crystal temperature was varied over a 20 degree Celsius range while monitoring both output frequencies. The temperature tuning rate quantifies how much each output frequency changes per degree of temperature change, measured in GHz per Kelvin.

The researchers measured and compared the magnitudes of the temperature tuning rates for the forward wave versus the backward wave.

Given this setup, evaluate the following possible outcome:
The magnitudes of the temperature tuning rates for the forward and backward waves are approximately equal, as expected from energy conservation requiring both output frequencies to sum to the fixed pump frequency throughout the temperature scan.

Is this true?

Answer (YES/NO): YES